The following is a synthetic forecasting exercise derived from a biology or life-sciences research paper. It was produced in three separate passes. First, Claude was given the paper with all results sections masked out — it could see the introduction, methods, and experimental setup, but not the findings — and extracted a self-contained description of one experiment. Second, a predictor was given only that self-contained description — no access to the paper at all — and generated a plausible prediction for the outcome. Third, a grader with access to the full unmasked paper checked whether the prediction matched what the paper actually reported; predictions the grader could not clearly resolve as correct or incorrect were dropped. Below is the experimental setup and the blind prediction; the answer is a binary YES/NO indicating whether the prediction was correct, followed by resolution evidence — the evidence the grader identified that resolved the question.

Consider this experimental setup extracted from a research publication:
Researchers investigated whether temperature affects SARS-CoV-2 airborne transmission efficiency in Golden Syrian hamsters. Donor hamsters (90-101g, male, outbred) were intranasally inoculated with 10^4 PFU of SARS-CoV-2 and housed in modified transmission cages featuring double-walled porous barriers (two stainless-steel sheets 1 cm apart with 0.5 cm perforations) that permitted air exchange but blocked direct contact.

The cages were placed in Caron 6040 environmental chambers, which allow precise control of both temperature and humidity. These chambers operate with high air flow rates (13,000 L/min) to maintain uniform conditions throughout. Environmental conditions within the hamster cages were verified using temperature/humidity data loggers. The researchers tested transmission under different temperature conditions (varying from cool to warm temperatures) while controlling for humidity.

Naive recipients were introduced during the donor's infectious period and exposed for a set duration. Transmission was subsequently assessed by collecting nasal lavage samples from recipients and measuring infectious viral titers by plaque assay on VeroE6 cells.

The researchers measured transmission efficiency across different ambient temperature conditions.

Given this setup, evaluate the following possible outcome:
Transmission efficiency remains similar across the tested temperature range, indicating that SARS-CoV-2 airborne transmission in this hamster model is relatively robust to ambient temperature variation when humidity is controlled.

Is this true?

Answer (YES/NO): NO